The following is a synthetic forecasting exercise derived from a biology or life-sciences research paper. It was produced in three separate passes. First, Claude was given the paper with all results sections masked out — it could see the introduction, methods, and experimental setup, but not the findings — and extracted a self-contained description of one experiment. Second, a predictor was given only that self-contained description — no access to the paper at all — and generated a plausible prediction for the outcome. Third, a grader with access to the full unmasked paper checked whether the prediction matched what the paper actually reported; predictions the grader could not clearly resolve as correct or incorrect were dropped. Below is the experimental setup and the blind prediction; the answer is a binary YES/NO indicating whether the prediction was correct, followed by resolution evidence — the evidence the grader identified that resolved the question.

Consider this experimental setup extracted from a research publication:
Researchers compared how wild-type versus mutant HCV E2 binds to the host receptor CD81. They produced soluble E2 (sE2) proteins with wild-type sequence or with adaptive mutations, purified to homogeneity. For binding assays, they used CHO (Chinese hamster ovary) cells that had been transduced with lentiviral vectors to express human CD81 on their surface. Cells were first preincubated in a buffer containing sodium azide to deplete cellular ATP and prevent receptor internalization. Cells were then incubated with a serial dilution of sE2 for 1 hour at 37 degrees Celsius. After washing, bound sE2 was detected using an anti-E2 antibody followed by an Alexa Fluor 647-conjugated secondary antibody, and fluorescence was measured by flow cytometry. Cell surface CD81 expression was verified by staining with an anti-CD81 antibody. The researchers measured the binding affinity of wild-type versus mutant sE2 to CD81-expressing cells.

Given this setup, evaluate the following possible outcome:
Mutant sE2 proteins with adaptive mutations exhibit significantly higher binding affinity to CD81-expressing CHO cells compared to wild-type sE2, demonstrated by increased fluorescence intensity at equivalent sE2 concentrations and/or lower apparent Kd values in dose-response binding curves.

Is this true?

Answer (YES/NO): YES